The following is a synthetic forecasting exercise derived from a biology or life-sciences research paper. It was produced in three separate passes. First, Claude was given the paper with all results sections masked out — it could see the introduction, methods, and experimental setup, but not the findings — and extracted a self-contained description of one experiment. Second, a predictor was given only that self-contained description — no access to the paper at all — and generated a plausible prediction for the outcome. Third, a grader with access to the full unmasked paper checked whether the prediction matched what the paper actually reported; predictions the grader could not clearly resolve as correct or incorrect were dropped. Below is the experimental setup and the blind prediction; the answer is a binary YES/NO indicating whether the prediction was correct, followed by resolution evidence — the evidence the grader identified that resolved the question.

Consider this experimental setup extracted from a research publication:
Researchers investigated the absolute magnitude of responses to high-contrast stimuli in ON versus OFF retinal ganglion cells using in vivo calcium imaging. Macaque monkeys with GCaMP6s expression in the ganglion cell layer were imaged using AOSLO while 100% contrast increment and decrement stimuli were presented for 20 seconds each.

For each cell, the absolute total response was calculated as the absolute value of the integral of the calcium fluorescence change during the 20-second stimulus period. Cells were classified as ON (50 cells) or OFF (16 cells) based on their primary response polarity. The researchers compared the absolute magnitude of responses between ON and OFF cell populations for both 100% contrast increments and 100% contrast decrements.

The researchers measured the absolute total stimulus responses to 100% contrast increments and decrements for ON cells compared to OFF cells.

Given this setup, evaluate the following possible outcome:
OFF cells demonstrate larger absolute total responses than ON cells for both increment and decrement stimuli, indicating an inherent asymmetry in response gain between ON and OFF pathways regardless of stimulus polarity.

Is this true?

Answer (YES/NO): NO